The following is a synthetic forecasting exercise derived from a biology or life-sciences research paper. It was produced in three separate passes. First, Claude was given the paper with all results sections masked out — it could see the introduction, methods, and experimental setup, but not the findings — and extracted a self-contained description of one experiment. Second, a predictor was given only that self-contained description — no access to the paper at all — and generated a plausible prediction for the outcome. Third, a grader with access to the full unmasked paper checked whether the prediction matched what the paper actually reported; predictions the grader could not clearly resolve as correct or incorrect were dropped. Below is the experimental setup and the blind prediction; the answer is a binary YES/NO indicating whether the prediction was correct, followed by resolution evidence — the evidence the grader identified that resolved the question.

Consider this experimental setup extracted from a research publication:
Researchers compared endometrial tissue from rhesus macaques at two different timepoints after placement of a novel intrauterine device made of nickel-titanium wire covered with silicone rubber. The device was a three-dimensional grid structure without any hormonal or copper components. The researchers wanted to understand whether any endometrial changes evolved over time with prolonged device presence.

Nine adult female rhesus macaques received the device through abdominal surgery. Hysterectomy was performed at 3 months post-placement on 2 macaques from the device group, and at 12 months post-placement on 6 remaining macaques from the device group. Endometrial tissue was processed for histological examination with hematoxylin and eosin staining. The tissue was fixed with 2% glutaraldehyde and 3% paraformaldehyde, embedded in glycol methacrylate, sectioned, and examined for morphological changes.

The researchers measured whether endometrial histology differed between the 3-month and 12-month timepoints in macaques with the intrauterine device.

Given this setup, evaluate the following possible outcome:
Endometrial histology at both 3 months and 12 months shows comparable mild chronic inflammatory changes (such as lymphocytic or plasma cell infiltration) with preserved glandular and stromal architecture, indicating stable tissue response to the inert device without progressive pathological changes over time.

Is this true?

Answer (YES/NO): NO